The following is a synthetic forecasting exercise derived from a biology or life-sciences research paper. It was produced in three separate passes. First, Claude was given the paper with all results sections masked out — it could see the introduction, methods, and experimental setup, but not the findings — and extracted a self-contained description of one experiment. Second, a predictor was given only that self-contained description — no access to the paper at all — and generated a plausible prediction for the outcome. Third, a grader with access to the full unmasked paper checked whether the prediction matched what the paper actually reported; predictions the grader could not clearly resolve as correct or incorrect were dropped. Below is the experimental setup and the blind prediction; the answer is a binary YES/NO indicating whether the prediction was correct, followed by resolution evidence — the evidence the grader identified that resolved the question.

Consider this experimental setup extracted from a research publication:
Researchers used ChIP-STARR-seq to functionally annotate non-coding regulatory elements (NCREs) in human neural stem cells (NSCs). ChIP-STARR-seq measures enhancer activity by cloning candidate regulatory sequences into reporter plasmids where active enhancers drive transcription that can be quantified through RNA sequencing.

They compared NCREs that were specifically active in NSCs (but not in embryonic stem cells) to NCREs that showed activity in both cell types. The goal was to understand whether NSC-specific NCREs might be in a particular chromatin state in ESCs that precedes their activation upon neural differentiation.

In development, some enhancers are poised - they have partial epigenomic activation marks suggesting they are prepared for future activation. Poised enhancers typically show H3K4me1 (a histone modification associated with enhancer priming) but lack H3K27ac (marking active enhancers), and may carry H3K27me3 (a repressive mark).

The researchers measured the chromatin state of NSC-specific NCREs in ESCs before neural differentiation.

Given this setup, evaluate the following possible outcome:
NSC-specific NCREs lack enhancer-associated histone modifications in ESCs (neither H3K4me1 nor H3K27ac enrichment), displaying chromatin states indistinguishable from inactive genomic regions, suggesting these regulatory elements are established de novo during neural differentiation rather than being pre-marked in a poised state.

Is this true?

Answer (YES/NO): NO